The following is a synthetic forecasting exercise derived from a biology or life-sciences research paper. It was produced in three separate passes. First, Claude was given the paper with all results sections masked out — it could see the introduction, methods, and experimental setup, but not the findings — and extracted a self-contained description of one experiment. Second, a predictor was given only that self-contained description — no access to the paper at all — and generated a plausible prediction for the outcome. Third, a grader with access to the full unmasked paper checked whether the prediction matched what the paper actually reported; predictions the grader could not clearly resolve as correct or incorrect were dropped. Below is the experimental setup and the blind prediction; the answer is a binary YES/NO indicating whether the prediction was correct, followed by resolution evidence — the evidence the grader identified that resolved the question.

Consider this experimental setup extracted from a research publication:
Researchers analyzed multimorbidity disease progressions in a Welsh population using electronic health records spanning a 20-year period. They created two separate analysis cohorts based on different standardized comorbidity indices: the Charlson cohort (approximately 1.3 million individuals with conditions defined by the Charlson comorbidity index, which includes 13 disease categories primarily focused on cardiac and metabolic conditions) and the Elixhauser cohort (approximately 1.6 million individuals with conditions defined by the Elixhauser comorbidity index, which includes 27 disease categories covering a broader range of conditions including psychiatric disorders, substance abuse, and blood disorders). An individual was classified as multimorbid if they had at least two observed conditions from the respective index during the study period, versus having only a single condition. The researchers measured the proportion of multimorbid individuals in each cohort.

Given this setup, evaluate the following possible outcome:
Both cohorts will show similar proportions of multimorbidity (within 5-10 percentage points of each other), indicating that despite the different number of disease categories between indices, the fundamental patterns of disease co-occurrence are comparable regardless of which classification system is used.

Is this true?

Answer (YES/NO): NO